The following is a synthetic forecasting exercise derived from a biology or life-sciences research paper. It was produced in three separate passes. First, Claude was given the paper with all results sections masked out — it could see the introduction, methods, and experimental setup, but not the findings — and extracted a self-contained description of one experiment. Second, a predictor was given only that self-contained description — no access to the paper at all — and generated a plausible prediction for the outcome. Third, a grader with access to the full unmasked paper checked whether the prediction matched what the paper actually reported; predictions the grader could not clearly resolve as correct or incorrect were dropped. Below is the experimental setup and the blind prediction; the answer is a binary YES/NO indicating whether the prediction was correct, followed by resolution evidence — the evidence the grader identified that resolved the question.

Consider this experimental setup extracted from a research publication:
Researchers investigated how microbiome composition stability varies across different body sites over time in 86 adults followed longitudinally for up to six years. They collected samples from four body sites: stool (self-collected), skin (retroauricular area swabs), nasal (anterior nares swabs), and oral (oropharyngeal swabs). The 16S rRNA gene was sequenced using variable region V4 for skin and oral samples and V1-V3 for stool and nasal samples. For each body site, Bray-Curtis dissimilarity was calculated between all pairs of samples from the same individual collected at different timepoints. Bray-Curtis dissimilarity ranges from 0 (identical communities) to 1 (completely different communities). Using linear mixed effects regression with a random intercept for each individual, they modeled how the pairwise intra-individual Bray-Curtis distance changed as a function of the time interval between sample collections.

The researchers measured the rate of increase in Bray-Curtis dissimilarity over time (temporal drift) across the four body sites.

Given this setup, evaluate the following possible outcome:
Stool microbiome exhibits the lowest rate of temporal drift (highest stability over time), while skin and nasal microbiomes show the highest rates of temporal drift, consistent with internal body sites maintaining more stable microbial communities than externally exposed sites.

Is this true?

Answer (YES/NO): YES